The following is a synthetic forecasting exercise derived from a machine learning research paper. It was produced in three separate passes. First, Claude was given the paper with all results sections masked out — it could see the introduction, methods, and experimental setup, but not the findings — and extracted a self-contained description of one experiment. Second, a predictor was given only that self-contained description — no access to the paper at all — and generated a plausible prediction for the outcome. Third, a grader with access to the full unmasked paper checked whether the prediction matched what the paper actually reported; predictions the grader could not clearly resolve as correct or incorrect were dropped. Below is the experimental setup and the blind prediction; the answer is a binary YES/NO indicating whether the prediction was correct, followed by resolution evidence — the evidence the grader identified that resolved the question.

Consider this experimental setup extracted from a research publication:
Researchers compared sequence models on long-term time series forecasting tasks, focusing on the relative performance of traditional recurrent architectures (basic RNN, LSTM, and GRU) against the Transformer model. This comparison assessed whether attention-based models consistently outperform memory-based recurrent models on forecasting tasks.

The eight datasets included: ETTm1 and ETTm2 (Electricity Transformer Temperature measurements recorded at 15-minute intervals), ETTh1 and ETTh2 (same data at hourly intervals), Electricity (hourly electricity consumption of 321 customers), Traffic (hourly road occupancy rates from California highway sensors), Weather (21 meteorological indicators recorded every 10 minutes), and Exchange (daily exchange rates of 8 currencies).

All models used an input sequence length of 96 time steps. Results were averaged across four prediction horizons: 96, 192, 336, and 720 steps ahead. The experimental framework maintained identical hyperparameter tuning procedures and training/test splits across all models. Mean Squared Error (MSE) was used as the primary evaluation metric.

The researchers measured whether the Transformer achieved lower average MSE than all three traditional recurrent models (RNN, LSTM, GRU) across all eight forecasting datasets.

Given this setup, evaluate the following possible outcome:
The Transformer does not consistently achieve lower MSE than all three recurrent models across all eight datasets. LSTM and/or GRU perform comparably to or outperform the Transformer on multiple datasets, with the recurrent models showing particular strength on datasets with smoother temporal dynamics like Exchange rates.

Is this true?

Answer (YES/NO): NO